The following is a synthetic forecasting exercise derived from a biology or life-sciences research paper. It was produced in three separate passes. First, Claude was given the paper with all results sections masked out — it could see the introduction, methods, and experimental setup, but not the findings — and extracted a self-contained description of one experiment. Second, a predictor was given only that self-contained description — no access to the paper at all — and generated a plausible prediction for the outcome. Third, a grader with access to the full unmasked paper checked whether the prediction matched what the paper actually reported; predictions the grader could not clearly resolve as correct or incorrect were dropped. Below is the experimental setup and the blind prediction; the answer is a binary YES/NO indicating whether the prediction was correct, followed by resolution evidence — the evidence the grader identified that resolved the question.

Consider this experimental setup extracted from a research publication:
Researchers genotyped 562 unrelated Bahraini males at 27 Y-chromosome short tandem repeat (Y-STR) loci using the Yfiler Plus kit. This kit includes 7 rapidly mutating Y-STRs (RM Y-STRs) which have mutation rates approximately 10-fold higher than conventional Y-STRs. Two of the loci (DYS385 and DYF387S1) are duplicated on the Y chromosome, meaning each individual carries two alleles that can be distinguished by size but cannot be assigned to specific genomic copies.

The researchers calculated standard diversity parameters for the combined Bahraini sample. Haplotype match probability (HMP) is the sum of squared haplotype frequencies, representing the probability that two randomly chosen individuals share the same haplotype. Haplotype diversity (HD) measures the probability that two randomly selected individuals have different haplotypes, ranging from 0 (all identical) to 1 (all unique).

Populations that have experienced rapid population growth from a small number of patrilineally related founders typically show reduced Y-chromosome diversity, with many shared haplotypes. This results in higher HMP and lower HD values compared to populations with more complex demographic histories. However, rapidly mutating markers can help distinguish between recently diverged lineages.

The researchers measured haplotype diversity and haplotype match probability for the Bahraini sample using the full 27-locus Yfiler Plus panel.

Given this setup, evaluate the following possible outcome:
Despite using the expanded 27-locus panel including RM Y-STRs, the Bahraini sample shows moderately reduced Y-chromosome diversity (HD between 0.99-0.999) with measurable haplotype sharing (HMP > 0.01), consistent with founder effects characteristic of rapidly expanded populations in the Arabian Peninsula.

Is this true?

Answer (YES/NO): NO